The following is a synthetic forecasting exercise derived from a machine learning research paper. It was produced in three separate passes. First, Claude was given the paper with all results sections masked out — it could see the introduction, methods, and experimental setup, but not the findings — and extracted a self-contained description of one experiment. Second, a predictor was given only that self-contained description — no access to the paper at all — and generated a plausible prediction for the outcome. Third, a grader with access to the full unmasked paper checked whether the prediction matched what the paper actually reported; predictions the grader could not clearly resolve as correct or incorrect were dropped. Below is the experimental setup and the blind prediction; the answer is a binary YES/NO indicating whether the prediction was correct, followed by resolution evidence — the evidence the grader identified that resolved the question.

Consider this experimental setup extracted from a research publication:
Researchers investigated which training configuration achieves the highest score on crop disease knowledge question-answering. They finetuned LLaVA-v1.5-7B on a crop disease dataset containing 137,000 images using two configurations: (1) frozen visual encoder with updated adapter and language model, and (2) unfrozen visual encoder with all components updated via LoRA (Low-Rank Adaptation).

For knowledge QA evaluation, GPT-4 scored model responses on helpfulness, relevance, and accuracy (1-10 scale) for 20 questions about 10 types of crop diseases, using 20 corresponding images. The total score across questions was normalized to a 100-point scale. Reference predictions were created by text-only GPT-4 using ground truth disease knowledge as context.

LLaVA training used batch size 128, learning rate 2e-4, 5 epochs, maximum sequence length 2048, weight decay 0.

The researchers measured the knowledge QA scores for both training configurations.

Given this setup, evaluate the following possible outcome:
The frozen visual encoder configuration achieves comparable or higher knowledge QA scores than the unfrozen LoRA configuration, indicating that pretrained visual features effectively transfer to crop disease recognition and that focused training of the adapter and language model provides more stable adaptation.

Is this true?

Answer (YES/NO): YES